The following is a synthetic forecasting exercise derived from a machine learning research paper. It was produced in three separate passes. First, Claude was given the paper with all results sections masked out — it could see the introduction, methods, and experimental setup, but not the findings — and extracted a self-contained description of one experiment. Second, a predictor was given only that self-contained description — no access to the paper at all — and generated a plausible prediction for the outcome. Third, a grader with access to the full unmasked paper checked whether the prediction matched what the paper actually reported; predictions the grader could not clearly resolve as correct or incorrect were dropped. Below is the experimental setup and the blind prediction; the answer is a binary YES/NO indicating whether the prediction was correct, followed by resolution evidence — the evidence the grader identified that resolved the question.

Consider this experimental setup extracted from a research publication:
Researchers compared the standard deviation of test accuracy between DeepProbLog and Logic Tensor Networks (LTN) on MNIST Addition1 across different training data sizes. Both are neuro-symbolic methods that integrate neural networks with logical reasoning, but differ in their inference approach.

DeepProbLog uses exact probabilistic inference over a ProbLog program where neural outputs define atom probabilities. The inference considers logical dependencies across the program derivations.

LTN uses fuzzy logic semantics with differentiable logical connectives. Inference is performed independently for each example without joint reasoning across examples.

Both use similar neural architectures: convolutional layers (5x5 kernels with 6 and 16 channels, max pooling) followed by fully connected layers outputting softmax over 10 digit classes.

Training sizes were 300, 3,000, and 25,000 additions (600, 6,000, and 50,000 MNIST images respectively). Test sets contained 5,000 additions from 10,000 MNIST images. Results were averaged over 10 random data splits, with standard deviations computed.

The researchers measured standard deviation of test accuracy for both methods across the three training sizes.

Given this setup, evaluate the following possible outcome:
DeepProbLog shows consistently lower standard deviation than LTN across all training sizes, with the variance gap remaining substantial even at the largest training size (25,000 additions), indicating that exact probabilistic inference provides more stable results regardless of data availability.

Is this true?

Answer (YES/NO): NO